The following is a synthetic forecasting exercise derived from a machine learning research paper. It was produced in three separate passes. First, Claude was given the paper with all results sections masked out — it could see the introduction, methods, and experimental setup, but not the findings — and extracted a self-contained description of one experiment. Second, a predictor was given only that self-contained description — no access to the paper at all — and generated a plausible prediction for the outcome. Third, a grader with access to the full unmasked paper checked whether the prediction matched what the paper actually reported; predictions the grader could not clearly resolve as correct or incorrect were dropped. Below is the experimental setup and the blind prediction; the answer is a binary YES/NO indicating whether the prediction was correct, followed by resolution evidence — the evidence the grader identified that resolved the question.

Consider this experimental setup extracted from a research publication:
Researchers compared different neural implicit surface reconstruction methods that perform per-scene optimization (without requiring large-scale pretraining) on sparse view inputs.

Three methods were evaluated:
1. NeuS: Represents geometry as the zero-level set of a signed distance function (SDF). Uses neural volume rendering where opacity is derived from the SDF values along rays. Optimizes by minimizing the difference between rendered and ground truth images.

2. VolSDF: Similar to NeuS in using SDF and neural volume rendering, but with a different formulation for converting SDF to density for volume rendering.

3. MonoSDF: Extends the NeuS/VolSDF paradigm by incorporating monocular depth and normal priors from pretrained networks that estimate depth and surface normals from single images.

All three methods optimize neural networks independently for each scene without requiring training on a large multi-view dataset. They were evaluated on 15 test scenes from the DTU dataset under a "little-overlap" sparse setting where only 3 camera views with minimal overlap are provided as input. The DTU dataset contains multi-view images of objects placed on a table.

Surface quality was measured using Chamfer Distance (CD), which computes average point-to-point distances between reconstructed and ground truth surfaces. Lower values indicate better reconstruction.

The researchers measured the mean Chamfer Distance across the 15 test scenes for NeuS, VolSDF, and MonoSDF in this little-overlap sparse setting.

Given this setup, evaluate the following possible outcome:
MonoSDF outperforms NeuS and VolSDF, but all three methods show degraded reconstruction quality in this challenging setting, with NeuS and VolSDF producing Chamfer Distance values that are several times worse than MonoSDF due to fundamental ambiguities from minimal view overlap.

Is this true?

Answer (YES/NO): NO